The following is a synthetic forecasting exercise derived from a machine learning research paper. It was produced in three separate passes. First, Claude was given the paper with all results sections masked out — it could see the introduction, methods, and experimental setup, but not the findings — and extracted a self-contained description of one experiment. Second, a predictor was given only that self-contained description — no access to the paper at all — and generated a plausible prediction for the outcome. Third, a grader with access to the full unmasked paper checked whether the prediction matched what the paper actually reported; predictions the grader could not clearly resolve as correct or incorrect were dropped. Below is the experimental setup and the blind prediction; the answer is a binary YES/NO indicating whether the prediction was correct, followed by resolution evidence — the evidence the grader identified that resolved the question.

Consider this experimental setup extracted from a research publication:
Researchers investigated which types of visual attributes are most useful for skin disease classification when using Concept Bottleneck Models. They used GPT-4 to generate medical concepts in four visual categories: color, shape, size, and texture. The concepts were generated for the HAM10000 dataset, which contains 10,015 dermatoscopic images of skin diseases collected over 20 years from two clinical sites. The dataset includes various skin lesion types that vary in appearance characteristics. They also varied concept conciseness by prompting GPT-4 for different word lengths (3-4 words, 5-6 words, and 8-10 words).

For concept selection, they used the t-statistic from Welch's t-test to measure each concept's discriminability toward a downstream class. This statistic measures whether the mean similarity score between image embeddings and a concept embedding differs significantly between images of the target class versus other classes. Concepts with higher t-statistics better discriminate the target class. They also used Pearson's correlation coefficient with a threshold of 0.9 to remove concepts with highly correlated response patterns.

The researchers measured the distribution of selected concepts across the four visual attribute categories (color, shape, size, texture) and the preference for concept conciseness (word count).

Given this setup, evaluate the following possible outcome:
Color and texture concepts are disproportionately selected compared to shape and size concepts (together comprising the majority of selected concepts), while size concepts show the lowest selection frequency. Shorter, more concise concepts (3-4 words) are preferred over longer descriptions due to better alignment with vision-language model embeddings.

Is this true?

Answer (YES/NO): NO